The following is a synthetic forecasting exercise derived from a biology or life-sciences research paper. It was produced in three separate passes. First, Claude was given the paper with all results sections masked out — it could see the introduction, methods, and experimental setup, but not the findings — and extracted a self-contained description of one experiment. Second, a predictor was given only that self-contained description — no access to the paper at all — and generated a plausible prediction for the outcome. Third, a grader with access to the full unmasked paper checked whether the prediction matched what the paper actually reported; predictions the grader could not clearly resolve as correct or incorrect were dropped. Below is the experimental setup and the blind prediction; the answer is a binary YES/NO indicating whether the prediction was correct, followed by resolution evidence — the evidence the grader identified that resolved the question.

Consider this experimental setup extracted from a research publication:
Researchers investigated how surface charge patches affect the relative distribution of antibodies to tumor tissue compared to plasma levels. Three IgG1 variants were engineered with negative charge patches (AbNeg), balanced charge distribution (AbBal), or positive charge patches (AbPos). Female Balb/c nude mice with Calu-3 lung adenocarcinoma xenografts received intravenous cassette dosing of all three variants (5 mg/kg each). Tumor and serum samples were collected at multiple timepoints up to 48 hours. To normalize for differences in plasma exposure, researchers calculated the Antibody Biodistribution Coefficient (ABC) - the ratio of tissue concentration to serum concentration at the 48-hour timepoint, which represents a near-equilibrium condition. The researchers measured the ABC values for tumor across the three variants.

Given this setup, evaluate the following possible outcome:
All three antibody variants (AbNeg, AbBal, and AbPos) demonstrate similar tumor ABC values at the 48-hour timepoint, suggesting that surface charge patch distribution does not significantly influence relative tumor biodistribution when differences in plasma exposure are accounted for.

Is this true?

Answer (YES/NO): NO